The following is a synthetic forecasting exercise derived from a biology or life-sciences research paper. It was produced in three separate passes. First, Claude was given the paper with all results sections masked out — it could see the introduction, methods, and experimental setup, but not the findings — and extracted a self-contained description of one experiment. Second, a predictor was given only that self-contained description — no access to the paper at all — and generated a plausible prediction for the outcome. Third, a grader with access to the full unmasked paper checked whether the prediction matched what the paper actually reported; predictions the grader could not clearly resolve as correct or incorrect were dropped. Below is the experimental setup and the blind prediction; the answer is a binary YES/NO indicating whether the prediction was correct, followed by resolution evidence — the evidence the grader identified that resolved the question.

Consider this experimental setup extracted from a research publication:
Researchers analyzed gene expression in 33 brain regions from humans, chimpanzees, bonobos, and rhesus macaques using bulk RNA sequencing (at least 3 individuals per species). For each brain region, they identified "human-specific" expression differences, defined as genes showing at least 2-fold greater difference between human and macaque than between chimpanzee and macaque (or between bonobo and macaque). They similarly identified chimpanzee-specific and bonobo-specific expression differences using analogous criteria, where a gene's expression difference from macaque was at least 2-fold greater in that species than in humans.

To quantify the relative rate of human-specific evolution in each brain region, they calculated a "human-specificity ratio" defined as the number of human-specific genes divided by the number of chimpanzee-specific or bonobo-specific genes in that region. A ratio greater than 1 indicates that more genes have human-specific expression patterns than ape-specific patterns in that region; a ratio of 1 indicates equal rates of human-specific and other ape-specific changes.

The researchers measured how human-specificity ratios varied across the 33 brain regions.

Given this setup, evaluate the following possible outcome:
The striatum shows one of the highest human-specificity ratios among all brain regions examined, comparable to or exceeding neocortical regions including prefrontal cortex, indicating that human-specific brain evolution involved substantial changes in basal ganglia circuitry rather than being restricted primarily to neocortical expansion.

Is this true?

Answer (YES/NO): NO